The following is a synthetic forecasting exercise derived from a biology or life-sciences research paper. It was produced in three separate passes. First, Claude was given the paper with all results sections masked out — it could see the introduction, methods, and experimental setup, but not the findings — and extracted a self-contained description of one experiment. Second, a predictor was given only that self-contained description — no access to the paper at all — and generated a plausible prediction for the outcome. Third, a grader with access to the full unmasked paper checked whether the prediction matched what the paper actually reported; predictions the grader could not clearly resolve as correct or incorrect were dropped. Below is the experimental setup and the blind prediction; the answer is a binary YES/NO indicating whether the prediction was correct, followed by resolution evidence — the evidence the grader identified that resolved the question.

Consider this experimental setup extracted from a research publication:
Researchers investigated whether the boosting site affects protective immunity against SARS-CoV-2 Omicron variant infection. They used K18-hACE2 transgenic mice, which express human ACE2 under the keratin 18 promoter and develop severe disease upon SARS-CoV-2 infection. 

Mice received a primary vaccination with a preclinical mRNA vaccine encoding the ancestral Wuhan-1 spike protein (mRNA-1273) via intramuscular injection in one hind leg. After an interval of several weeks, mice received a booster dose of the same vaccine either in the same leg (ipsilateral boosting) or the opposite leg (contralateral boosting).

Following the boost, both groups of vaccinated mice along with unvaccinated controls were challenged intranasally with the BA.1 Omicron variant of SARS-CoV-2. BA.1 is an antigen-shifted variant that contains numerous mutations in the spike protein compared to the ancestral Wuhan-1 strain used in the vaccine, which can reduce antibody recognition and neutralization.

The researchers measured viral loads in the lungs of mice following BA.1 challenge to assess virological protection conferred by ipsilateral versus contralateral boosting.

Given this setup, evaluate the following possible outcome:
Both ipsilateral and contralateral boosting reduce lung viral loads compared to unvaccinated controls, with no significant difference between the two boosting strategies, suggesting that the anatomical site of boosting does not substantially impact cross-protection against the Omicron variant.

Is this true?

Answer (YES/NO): YES